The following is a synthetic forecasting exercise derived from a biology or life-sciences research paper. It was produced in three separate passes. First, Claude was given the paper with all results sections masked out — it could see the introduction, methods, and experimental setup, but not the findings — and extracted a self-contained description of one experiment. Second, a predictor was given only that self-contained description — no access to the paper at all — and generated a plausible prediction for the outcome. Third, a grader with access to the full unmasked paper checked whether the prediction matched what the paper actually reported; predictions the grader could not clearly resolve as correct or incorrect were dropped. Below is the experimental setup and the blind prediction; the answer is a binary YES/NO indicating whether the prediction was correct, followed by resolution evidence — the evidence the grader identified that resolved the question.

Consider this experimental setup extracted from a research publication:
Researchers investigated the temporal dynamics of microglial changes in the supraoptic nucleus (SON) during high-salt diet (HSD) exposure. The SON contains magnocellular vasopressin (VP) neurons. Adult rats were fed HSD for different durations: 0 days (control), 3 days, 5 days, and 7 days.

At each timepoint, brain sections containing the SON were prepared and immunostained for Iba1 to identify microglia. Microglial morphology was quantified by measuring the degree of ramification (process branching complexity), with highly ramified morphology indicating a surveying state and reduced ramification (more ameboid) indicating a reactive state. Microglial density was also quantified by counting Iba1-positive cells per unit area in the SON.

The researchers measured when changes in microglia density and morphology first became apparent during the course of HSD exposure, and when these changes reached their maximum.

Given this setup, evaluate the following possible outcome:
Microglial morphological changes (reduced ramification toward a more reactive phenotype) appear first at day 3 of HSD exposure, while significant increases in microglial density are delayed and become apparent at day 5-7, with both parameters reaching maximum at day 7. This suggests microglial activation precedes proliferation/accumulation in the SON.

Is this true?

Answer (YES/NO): NO